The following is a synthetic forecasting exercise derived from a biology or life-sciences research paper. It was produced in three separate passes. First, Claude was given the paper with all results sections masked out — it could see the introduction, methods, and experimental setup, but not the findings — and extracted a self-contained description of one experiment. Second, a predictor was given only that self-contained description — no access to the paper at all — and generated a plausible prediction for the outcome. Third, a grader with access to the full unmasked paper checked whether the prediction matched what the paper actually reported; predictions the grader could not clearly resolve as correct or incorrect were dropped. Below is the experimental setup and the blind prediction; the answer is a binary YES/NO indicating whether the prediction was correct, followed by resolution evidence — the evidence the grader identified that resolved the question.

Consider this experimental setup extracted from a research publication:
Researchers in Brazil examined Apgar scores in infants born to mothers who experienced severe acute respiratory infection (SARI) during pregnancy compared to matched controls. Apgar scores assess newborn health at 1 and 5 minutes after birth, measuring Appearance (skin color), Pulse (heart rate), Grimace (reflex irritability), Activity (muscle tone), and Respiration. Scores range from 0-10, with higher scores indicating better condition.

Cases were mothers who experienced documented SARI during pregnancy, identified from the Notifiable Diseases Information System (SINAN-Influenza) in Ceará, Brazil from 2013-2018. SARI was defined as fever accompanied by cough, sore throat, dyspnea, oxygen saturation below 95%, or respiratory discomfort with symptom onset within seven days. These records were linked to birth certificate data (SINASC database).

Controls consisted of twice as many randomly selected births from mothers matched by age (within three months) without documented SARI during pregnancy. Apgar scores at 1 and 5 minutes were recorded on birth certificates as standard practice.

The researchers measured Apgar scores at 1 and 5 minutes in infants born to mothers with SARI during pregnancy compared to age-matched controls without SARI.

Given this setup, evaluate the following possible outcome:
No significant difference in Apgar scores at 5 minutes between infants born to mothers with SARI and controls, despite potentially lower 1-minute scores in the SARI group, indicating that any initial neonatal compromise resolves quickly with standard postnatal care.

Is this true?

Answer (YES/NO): NO